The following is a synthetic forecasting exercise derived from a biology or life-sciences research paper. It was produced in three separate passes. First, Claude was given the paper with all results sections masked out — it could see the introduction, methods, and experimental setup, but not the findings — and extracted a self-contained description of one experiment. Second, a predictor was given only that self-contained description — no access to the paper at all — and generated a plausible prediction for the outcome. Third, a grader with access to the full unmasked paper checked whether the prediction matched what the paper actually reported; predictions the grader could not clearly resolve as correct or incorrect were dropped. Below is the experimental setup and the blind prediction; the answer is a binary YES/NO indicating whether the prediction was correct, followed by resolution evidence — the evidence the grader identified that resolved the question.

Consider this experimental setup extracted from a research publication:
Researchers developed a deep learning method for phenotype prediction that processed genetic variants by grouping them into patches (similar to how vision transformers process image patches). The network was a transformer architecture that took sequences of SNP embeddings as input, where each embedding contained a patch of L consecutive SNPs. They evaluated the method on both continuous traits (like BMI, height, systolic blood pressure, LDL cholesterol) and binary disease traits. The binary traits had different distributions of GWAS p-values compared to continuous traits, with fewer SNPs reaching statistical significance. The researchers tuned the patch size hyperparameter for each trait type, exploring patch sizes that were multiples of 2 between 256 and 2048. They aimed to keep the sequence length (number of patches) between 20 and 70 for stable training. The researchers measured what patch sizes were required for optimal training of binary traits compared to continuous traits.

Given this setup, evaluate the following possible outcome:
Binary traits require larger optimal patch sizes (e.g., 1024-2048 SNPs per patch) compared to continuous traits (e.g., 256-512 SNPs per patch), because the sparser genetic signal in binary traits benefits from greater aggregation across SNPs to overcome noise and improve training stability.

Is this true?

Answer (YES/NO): NO